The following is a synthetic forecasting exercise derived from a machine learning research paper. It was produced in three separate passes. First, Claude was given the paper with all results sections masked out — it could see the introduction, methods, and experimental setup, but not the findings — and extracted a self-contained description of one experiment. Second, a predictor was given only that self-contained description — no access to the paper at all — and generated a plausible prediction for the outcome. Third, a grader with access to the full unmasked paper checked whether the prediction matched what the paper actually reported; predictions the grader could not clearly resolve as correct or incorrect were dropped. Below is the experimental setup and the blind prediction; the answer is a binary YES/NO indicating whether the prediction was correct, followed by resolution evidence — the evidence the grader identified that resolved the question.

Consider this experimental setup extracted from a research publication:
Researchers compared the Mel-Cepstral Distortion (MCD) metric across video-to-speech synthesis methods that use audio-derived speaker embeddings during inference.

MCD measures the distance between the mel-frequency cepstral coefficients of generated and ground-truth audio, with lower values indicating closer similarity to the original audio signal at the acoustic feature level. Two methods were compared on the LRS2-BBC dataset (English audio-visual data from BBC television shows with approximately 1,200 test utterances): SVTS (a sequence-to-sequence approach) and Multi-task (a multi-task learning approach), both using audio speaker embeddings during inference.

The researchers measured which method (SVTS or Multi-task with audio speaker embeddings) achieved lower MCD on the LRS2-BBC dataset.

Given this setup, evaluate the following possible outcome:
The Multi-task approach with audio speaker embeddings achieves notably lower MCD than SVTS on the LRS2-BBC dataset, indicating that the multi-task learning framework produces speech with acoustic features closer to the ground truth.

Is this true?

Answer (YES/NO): NO